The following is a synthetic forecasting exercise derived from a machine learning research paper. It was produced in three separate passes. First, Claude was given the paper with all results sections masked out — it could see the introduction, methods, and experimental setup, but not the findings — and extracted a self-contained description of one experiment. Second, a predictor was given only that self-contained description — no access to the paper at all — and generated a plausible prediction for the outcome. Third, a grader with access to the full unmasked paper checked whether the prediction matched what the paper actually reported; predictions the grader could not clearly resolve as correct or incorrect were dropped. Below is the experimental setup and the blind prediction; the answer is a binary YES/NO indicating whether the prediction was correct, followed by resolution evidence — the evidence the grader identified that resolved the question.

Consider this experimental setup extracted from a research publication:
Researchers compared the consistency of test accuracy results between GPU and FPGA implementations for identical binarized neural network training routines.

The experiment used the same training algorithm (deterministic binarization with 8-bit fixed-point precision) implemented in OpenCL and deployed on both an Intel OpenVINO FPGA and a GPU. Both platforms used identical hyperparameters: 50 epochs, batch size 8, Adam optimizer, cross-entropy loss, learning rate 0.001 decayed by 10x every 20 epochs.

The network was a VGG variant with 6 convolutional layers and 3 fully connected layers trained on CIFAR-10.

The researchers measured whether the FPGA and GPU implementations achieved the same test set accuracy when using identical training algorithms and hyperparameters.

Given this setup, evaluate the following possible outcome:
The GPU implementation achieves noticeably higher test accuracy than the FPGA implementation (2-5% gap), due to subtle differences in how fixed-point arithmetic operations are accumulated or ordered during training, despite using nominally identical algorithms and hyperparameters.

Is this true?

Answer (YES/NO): NO